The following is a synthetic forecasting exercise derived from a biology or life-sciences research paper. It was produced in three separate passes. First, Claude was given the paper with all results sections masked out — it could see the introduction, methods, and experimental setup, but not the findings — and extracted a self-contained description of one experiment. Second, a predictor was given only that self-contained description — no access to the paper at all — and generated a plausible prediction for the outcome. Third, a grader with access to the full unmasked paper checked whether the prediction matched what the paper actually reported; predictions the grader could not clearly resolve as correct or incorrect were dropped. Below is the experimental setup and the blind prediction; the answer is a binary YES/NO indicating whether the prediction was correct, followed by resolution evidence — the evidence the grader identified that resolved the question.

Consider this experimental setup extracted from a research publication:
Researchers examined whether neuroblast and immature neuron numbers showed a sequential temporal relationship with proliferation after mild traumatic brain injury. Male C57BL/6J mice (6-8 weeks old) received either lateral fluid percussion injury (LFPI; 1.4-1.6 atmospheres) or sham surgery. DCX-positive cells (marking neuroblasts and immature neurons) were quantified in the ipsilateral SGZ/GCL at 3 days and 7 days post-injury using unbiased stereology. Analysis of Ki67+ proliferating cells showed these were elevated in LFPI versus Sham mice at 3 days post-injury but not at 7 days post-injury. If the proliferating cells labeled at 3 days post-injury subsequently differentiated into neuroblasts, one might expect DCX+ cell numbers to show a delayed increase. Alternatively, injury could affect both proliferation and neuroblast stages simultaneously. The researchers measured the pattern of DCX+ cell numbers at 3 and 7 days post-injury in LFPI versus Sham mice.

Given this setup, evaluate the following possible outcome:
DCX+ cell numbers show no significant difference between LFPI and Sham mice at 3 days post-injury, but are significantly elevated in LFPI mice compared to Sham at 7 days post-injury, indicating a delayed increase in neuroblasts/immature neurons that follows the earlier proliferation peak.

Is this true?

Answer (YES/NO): YES